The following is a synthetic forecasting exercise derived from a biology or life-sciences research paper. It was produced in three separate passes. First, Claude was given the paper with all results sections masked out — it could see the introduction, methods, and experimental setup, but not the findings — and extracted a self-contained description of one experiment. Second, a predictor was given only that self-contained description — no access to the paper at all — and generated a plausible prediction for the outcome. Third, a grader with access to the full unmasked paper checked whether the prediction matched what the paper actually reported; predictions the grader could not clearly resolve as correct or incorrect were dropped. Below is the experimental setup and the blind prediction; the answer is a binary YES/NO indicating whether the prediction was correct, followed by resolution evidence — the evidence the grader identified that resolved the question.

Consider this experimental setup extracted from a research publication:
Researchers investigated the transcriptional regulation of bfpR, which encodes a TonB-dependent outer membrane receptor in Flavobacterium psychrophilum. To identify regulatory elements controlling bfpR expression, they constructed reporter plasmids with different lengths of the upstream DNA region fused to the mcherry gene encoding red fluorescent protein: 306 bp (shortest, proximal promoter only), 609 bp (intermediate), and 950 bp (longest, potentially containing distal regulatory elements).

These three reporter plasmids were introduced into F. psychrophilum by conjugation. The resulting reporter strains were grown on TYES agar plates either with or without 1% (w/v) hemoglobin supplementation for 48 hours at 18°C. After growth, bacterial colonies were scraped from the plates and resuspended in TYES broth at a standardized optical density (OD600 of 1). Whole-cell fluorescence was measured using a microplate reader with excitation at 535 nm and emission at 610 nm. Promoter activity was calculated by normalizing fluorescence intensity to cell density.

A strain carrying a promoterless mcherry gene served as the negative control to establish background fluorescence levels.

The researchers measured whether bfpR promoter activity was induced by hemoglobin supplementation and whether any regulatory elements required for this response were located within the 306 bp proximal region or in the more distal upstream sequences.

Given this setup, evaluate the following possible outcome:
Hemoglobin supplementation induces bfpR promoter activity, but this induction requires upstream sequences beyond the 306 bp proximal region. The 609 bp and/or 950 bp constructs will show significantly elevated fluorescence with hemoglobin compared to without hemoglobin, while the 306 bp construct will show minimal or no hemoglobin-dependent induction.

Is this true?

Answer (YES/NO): YES